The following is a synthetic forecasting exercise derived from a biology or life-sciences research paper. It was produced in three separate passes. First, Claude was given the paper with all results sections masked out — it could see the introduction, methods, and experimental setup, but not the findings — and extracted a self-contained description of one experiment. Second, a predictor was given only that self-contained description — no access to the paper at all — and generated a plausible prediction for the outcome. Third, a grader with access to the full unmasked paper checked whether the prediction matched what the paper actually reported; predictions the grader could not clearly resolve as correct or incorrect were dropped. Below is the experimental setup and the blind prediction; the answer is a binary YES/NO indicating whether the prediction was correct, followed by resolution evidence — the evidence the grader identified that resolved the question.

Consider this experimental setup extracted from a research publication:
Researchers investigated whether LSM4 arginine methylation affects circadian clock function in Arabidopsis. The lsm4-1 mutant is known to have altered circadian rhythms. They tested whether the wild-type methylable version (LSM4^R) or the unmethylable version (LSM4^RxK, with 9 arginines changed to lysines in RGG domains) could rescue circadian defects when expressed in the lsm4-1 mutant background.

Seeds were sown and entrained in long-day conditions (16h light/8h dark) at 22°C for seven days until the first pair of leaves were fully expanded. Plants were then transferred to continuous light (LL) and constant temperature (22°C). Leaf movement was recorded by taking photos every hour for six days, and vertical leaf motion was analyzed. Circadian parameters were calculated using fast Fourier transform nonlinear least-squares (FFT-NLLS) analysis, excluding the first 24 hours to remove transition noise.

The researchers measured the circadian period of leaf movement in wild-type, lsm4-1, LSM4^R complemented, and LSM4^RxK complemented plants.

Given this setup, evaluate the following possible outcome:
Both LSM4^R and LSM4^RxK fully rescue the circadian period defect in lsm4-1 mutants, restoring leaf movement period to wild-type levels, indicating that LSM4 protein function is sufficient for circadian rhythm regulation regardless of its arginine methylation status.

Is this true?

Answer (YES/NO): YES